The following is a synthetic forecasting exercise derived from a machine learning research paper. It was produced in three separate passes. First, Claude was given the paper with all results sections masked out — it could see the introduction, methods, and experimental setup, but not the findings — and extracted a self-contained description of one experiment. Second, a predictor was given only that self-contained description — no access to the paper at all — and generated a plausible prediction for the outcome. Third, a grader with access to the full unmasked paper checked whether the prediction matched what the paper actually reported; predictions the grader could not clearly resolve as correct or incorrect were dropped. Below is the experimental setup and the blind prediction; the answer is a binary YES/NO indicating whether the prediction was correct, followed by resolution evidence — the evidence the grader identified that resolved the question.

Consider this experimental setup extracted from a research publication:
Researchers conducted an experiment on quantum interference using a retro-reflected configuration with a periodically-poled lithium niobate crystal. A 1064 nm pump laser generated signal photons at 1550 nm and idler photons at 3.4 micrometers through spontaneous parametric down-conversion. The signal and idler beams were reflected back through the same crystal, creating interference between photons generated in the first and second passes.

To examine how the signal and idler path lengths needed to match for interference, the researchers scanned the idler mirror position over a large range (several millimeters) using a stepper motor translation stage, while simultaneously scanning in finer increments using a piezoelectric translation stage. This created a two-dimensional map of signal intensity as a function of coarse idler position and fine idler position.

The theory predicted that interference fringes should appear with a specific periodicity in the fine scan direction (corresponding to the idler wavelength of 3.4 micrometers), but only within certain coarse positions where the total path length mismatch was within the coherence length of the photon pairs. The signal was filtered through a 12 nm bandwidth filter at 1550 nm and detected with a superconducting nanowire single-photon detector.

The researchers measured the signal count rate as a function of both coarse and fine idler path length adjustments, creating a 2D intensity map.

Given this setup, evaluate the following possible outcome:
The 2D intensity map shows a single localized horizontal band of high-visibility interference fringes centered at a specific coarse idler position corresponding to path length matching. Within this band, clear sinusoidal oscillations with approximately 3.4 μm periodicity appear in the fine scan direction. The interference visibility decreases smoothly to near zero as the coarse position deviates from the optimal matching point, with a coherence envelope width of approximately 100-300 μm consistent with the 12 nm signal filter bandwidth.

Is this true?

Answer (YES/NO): NO